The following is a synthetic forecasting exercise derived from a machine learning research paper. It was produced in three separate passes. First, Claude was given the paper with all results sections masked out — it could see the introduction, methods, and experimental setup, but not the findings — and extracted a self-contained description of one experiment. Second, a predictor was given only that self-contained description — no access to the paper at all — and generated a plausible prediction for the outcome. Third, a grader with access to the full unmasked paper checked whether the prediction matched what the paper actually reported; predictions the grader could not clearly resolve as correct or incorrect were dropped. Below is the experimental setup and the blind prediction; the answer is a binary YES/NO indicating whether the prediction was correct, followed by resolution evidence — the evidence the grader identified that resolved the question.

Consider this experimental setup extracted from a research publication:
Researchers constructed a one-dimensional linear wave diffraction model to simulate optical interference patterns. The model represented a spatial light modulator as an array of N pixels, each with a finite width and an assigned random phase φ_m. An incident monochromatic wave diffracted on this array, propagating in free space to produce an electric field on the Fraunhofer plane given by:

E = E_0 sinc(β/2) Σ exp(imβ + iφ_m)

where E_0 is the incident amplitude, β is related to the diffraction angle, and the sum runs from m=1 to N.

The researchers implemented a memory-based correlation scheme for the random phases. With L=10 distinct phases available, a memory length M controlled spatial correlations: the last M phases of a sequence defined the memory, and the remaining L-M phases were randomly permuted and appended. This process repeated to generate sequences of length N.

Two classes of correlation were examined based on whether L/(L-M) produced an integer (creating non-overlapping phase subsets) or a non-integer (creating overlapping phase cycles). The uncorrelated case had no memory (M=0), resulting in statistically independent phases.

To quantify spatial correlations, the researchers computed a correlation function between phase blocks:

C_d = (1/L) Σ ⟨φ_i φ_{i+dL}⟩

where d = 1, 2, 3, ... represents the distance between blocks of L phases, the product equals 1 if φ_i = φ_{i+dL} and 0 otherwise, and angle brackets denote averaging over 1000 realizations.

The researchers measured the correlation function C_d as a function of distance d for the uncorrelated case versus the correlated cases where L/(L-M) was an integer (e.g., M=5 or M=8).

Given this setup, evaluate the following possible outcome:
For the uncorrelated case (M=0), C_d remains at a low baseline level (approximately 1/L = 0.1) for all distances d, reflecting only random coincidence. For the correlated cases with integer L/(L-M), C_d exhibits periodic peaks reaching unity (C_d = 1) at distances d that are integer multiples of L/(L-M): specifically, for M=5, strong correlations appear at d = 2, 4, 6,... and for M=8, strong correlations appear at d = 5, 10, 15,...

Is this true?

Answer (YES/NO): NO